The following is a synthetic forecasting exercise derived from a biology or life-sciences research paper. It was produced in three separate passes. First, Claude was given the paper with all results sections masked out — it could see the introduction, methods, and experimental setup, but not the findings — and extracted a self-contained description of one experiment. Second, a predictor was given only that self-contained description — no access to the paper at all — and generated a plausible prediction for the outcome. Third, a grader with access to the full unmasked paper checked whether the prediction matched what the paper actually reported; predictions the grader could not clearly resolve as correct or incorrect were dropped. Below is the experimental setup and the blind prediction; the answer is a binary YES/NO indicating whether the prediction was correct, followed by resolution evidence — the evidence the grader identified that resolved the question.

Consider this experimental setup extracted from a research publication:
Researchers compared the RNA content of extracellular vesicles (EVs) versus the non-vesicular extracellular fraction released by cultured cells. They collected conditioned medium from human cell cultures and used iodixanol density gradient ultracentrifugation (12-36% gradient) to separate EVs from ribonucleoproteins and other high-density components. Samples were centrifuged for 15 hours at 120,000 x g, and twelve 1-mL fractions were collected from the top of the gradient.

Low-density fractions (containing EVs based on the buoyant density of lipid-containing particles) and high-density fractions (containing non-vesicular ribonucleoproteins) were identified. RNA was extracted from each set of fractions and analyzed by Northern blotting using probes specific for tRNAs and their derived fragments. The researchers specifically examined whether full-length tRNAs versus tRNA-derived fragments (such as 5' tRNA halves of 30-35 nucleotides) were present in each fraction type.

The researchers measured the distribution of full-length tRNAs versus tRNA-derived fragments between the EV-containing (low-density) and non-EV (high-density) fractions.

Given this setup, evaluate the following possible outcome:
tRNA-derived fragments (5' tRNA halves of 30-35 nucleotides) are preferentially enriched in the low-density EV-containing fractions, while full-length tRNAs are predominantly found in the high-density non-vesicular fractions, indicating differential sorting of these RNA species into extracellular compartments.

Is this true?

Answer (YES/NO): NO